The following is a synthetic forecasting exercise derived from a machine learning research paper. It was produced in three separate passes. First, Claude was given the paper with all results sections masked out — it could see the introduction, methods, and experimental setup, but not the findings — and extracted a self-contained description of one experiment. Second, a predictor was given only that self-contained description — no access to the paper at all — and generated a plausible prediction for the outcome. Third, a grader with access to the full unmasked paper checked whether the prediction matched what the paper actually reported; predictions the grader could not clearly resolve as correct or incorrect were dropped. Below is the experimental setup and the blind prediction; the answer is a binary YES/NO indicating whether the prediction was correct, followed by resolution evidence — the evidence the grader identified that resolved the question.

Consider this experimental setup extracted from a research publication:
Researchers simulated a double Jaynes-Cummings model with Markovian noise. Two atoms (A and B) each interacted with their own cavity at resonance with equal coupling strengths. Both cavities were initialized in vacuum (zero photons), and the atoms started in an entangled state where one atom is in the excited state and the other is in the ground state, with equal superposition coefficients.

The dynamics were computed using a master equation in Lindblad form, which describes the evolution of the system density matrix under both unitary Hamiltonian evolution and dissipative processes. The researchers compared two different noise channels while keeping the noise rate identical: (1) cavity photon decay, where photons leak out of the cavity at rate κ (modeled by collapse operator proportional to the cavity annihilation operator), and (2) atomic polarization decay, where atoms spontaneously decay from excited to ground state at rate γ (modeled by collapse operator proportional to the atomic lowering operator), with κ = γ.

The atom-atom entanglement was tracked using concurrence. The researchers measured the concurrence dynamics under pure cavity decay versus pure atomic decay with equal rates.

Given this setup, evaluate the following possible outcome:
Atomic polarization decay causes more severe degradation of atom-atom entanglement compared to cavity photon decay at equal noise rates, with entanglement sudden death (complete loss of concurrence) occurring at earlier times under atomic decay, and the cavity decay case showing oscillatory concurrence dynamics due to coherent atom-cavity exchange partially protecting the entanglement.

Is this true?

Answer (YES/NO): NO